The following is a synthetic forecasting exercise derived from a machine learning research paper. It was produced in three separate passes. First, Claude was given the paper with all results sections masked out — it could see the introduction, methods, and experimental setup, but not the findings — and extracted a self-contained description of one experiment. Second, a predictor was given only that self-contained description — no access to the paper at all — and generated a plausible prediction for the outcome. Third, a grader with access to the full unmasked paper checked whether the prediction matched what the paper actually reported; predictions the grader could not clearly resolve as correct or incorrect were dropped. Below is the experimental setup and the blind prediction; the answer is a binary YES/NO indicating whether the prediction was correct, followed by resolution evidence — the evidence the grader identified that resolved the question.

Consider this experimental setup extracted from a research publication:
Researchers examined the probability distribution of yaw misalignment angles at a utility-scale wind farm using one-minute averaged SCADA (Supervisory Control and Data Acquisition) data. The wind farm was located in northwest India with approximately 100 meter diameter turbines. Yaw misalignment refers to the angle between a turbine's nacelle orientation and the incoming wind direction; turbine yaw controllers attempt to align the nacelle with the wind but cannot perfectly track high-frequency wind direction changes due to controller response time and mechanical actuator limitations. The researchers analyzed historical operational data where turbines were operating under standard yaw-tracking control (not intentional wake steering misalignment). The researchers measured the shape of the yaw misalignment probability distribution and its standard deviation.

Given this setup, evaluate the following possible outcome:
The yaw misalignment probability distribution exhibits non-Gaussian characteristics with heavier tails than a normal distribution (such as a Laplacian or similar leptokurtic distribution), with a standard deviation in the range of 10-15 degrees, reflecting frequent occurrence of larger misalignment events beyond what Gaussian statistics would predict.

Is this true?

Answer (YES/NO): NO